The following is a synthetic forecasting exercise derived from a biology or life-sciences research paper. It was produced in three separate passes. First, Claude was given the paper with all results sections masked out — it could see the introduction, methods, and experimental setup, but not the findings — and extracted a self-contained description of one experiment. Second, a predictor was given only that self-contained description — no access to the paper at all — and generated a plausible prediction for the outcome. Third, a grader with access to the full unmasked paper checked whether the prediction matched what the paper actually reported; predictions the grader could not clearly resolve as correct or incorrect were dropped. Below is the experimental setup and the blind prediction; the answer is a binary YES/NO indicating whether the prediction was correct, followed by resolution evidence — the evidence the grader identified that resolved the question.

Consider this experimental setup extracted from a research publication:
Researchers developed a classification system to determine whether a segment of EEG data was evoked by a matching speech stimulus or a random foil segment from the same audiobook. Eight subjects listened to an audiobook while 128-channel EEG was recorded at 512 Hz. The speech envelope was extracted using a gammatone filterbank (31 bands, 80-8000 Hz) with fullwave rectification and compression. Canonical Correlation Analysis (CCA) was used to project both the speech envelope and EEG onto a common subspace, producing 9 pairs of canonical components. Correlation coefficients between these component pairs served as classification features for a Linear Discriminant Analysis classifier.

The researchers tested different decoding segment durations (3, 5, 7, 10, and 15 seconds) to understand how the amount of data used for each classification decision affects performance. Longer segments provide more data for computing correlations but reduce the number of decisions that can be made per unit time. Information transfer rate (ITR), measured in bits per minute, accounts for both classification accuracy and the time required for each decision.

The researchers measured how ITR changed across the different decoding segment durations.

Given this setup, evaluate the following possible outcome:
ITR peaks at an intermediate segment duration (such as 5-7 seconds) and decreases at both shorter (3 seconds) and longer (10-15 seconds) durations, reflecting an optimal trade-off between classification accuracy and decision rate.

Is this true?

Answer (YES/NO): NO